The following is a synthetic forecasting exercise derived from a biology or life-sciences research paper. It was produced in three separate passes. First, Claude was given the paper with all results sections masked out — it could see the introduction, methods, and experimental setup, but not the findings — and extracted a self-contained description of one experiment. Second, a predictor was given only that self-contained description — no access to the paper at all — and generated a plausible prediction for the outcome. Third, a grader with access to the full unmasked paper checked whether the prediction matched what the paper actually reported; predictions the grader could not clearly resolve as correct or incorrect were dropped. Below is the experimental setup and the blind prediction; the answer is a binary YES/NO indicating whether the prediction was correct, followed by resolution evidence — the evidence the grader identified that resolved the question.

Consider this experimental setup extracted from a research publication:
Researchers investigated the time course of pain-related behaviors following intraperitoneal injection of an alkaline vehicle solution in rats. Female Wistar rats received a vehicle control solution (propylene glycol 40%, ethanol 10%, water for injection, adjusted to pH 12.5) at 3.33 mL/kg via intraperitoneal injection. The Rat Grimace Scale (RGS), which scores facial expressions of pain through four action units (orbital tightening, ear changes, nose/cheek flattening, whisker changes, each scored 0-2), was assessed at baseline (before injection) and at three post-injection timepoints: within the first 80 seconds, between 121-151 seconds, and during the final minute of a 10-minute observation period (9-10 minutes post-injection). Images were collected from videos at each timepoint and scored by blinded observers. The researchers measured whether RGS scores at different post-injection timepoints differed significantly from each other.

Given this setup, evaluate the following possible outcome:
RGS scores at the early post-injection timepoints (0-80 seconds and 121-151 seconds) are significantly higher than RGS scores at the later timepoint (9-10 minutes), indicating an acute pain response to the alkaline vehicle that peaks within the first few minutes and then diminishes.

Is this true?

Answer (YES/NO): NO